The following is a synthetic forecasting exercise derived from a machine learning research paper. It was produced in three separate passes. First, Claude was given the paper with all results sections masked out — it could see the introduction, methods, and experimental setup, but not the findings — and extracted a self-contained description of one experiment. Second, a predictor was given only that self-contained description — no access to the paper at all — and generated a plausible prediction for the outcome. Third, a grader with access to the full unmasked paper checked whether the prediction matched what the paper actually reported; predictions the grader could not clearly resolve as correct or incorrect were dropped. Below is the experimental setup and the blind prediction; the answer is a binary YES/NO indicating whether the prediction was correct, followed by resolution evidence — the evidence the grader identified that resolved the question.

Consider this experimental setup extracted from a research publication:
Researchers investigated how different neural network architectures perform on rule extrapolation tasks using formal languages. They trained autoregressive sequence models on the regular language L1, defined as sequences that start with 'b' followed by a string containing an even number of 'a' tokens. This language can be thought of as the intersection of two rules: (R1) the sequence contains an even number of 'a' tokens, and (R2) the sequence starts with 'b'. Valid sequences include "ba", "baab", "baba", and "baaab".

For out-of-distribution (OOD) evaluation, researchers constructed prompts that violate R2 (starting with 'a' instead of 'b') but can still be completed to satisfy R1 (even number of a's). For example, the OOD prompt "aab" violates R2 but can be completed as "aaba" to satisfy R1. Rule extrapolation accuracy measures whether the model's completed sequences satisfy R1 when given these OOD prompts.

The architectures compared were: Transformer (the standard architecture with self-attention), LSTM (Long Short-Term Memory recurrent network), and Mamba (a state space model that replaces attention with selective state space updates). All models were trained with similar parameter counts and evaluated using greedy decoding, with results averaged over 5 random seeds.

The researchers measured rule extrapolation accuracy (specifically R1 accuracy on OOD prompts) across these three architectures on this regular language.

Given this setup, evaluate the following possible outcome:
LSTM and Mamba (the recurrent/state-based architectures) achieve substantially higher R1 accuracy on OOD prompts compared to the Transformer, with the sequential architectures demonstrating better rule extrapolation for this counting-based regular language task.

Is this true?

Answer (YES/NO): NO